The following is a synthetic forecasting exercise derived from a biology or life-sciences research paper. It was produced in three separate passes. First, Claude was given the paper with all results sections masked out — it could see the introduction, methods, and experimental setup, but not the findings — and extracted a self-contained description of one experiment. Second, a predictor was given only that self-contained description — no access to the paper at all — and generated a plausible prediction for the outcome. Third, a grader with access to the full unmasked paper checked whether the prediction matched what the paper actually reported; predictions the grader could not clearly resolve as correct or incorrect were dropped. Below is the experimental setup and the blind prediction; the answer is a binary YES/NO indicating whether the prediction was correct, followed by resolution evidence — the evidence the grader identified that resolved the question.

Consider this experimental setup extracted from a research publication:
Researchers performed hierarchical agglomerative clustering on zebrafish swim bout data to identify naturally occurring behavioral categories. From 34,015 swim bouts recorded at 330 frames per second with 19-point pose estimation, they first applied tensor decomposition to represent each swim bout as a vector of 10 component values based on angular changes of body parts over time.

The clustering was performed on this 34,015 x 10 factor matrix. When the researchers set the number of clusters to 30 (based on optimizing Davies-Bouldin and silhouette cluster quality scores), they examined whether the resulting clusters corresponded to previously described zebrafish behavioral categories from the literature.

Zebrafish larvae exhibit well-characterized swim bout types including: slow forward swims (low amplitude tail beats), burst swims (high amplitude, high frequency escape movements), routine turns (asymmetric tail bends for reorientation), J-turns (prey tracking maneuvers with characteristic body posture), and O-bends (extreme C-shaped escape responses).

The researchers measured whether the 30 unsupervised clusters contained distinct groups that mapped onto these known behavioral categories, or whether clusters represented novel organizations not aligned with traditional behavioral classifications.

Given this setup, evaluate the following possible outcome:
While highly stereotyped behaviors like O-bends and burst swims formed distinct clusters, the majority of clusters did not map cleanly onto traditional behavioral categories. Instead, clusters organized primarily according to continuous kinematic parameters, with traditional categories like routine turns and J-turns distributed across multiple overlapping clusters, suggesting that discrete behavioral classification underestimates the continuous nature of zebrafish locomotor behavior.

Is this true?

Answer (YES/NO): NO